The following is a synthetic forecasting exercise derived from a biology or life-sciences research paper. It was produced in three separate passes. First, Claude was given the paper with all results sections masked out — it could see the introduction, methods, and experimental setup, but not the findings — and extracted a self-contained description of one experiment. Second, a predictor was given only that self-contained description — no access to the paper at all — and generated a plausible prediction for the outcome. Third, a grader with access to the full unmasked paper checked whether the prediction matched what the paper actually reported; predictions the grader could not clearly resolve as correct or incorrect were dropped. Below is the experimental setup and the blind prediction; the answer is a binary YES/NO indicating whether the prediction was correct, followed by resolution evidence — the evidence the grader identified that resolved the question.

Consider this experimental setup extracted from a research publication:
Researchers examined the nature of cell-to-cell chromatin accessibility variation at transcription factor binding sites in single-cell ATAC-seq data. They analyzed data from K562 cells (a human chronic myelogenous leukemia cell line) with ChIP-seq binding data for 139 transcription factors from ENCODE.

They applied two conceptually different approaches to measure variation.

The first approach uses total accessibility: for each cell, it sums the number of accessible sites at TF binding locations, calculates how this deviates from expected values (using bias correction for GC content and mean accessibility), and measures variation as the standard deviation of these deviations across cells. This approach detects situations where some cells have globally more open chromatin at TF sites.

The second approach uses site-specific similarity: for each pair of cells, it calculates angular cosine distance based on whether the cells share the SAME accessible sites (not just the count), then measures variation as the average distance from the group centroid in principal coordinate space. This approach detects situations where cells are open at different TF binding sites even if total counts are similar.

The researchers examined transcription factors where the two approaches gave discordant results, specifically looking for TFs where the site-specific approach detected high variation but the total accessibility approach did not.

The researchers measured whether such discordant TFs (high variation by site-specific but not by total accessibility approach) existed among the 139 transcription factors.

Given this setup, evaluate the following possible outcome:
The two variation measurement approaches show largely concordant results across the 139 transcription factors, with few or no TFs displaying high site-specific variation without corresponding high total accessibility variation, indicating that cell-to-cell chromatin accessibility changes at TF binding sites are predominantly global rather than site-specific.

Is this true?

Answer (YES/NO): NO